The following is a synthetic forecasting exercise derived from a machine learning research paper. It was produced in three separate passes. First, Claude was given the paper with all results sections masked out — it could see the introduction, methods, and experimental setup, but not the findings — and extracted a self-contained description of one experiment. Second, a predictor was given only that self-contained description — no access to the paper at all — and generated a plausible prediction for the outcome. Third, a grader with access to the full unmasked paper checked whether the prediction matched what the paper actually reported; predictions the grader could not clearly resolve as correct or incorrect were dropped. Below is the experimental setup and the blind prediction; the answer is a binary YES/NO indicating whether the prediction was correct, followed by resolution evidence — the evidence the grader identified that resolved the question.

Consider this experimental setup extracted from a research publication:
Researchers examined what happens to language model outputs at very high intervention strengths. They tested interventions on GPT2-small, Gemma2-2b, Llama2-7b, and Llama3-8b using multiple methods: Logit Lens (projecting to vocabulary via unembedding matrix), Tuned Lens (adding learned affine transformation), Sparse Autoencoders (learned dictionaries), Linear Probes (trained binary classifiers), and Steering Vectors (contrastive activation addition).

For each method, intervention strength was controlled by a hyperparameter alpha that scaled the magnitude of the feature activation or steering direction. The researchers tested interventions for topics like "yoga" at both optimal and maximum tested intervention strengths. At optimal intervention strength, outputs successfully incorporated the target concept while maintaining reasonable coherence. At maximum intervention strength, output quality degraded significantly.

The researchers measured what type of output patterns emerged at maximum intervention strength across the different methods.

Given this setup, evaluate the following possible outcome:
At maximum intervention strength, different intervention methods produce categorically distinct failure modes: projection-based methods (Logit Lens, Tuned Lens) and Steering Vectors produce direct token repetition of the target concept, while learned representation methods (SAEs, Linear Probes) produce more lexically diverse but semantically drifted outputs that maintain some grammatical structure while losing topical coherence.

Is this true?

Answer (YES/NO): NO